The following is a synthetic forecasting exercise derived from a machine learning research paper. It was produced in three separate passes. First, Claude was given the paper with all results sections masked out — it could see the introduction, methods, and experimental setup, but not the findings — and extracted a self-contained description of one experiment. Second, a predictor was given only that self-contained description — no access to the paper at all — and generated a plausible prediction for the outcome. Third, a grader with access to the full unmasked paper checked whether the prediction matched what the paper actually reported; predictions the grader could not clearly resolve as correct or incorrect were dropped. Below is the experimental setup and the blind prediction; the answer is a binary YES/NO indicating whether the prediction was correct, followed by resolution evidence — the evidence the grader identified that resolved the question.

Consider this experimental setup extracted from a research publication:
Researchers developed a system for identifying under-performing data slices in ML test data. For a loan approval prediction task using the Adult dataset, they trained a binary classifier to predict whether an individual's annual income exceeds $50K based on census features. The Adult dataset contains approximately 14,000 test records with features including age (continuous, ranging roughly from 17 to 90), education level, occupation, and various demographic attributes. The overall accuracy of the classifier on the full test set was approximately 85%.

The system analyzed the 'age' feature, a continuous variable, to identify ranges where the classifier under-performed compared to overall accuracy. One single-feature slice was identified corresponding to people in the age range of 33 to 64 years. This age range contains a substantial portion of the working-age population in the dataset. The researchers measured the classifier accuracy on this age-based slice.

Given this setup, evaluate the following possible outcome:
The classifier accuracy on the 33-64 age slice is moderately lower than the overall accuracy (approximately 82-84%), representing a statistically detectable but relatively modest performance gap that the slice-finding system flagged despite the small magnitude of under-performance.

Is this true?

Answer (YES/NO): NO